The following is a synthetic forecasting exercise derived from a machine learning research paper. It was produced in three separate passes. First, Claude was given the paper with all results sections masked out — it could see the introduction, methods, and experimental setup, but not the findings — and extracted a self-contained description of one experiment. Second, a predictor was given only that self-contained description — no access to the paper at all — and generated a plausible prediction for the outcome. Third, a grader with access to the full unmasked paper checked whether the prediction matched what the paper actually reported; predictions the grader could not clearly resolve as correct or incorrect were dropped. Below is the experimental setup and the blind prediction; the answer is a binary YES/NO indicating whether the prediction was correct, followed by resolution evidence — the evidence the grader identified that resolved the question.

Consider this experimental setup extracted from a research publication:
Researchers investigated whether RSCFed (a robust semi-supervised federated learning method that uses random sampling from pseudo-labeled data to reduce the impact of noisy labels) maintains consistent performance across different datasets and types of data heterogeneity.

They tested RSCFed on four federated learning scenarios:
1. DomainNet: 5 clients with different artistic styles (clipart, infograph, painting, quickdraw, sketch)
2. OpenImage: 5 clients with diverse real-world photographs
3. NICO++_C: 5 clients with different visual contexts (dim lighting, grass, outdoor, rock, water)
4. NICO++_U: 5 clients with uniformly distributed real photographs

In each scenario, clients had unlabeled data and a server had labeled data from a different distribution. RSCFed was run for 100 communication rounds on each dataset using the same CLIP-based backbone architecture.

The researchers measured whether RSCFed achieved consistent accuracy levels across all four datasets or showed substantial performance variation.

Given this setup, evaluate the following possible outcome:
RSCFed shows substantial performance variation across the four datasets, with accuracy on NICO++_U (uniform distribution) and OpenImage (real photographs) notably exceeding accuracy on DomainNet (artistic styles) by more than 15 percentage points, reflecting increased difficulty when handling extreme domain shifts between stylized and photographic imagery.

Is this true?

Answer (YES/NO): NO